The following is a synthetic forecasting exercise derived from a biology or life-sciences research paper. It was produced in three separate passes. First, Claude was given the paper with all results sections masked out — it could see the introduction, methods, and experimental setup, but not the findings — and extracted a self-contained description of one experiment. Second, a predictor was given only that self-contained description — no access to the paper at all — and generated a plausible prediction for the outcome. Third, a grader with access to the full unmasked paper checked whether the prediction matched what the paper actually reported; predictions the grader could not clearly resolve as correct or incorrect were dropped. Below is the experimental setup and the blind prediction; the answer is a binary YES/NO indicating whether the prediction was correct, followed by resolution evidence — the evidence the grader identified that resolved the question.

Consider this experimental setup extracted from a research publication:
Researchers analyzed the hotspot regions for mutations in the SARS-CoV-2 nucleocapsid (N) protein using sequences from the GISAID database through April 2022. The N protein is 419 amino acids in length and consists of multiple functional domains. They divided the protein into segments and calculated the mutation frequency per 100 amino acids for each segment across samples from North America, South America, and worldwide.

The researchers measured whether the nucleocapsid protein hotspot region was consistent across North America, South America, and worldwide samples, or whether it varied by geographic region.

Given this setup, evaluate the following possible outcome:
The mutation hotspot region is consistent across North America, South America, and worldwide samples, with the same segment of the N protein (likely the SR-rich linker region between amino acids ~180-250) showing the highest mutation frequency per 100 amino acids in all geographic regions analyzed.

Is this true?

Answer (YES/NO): NO